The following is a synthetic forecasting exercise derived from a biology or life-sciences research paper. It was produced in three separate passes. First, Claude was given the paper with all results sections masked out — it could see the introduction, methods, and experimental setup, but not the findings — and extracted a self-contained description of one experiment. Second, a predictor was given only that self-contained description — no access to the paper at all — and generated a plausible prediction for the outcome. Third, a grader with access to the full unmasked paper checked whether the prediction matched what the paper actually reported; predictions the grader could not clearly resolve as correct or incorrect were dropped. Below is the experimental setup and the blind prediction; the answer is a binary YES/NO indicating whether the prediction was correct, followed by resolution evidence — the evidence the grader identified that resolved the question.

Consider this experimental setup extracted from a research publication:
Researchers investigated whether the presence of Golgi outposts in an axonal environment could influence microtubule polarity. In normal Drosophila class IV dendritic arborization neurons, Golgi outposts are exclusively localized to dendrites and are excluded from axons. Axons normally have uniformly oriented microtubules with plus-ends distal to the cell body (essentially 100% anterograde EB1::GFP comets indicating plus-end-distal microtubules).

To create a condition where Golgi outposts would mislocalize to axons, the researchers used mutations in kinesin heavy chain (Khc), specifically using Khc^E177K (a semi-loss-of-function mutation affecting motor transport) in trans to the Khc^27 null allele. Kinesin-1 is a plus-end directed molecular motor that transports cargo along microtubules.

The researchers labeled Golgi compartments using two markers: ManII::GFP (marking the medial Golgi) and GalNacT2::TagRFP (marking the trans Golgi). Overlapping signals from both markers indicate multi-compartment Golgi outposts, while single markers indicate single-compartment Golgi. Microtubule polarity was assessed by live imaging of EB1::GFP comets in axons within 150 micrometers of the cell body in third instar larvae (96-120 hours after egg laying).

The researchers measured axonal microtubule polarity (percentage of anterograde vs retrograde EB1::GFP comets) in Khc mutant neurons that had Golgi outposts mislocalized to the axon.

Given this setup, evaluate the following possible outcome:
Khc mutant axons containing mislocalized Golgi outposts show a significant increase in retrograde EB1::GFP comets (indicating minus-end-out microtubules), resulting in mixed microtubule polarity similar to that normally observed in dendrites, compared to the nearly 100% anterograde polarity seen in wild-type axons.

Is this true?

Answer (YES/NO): NO